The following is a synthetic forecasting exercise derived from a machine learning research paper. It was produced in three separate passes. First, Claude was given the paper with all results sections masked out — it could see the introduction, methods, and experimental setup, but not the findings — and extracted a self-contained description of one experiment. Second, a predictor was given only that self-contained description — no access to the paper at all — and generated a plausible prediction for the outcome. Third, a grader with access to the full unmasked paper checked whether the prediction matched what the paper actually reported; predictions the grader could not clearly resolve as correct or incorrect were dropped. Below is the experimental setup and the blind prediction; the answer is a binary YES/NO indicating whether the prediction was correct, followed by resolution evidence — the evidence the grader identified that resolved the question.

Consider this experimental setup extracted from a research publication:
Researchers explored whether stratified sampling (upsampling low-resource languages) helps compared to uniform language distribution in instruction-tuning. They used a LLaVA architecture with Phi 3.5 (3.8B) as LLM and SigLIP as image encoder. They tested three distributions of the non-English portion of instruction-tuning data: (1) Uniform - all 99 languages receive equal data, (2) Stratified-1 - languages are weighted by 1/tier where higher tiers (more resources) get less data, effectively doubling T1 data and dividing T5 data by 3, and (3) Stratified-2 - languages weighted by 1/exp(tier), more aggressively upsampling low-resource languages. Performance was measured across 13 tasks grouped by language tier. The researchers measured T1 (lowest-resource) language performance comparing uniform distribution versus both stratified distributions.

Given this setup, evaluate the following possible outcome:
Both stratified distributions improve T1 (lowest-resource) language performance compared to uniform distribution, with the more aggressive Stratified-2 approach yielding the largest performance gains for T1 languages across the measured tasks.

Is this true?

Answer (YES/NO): NO